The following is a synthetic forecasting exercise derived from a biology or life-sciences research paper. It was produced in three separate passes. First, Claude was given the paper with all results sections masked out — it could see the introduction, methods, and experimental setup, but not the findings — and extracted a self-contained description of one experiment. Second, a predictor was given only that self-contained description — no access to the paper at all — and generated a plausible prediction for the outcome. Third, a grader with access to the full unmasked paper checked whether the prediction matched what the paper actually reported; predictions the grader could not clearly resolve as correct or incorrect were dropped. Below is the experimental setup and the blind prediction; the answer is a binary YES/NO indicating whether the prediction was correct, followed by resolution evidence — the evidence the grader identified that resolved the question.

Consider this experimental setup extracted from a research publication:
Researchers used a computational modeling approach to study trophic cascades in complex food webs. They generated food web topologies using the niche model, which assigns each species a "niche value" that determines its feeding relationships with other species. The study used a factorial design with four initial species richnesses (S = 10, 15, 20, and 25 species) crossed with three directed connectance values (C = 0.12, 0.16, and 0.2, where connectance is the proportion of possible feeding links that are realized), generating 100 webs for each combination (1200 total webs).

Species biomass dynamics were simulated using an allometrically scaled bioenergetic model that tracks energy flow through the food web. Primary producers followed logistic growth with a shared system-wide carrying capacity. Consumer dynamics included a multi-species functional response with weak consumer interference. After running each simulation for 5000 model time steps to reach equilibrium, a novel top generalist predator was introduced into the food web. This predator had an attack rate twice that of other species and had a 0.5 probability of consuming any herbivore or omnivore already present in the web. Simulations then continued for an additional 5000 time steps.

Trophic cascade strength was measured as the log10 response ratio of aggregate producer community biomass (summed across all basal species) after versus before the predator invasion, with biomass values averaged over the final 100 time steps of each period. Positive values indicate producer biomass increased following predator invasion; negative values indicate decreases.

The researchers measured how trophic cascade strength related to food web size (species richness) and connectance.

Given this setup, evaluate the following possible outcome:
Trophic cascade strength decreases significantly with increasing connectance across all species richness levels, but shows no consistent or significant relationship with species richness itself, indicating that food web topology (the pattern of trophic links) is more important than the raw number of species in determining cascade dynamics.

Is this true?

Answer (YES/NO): NO